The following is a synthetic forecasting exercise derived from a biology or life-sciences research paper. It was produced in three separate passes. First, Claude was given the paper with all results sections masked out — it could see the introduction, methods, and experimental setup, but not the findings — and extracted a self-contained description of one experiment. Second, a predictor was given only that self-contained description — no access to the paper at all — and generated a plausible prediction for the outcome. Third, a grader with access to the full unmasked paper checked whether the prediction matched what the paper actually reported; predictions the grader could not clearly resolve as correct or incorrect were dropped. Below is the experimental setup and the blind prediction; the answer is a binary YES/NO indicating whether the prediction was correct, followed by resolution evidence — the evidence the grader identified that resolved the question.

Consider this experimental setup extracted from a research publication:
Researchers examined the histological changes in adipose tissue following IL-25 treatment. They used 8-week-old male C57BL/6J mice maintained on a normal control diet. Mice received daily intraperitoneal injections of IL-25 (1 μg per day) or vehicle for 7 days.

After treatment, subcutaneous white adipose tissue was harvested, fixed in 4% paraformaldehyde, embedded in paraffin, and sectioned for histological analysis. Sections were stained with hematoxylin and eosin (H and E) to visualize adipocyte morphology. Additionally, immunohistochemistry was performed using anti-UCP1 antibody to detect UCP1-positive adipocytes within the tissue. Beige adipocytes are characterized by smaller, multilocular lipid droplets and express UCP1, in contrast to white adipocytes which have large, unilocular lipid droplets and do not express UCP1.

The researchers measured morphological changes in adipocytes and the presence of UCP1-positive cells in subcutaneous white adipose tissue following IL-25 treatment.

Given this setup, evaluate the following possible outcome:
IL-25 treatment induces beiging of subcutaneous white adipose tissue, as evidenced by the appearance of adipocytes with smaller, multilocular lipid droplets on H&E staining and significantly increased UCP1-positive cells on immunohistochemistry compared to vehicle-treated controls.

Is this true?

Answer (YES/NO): YES